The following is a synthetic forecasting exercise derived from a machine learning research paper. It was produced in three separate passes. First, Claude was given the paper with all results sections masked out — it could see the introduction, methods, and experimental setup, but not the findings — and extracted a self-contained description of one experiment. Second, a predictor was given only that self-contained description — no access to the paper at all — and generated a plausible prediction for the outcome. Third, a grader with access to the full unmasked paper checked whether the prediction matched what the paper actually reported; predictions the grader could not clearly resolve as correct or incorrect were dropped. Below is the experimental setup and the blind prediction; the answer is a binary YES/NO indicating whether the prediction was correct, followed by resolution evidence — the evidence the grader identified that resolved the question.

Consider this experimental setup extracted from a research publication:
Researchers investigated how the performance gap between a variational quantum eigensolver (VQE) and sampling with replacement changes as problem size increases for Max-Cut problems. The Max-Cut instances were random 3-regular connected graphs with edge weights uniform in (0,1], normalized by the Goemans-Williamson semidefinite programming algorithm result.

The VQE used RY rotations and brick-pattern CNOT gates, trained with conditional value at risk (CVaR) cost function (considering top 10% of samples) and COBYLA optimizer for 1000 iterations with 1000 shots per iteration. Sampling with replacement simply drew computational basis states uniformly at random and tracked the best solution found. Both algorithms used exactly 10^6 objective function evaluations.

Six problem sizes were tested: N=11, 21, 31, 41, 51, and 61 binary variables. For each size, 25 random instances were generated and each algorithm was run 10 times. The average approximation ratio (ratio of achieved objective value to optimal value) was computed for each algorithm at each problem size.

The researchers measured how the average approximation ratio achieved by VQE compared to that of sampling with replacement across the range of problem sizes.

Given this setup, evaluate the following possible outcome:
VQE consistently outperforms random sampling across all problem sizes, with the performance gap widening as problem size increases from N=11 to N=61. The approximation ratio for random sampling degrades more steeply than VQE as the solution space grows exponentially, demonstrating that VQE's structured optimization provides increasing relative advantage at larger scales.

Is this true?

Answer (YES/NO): NO